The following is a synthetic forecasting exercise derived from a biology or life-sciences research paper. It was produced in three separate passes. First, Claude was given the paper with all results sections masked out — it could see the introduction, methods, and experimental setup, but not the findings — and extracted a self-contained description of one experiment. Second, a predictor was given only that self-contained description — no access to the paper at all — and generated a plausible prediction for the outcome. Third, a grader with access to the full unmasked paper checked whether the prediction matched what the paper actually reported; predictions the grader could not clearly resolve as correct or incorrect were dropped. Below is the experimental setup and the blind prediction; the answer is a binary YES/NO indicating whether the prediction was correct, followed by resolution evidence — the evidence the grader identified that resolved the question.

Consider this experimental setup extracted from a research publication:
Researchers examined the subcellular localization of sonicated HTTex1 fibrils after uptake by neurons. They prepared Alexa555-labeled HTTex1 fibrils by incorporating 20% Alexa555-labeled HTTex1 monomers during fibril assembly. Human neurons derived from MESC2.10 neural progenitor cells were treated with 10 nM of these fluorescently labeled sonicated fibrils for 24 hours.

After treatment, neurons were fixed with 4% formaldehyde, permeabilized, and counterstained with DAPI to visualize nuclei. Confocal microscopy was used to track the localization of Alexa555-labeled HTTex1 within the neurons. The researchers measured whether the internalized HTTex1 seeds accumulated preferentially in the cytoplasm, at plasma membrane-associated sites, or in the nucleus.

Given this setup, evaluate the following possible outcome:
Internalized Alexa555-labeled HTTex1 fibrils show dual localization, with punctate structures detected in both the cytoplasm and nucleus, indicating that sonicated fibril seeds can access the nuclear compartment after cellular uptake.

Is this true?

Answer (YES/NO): NO